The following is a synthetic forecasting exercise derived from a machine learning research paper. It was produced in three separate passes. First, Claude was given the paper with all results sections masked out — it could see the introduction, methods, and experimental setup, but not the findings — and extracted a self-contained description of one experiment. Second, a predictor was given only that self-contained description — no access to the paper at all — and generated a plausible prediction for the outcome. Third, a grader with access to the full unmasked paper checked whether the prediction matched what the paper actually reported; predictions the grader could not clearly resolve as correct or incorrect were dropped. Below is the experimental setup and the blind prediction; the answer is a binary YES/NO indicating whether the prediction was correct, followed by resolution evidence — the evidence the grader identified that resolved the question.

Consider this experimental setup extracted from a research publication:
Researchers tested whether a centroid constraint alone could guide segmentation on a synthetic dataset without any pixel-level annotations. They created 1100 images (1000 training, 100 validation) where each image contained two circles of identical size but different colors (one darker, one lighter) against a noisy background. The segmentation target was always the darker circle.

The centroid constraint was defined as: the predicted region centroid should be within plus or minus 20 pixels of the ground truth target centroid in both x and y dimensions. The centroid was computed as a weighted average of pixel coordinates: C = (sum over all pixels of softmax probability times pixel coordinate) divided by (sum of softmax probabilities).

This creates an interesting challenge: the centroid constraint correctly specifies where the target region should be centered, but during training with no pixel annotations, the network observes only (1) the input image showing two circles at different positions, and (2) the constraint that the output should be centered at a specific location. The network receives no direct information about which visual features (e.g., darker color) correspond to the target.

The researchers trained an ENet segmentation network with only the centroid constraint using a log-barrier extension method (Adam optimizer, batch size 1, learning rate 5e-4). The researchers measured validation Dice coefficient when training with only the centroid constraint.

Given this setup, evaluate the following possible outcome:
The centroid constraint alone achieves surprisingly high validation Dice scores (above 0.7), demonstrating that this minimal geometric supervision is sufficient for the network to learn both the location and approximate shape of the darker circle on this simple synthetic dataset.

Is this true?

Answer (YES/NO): NO